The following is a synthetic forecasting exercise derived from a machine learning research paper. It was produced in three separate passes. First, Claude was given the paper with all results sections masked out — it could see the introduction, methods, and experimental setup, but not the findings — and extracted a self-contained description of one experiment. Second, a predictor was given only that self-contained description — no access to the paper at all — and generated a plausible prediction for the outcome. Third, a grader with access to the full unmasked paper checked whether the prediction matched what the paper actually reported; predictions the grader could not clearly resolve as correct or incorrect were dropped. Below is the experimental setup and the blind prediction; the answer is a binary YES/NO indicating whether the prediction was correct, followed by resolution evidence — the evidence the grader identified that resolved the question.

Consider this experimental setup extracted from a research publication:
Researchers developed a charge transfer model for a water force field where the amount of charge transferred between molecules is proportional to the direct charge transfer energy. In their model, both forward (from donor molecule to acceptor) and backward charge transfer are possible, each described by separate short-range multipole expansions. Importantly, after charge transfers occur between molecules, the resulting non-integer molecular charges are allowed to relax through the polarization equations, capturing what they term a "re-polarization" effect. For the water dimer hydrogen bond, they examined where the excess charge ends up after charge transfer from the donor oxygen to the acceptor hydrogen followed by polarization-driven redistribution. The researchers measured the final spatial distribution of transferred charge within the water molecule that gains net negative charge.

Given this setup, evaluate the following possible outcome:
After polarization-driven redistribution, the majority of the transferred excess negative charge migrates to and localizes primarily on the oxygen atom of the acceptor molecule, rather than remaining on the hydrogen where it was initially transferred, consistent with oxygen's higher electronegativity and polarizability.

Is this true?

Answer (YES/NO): YES